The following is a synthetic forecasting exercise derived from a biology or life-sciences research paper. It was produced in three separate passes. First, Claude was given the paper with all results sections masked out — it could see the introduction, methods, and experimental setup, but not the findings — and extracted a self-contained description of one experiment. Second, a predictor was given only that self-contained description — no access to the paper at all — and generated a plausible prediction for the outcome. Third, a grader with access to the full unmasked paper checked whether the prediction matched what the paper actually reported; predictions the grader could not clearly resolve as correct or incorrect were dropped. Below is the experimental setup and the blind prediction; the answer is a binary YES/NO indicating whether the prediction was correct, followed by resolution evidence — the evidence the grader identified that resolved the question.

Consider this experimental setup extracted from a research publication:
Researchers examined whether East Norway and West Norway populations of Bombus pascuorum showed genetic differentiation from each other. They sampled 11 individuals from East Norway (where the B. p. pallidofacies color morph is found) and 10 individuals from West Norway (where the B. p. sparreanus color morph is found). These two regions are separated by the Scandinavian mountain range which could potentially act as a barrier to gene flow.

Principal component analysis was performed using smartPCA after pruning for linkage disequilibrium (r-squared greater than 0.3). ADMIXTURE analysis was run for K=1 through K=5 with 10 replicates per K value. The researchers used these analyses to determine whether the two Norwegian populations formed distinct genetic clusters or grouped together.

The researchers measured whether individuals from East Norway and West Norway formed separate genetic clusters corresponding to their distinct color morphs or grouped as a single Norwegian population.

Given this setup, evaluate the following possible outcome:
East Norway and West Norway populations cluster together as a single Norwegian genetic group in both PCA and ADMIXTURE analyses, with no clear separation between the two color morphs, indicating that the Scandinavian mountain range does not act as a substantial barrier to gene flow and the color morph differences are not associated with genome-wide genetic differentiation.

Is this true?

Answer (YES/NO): YES